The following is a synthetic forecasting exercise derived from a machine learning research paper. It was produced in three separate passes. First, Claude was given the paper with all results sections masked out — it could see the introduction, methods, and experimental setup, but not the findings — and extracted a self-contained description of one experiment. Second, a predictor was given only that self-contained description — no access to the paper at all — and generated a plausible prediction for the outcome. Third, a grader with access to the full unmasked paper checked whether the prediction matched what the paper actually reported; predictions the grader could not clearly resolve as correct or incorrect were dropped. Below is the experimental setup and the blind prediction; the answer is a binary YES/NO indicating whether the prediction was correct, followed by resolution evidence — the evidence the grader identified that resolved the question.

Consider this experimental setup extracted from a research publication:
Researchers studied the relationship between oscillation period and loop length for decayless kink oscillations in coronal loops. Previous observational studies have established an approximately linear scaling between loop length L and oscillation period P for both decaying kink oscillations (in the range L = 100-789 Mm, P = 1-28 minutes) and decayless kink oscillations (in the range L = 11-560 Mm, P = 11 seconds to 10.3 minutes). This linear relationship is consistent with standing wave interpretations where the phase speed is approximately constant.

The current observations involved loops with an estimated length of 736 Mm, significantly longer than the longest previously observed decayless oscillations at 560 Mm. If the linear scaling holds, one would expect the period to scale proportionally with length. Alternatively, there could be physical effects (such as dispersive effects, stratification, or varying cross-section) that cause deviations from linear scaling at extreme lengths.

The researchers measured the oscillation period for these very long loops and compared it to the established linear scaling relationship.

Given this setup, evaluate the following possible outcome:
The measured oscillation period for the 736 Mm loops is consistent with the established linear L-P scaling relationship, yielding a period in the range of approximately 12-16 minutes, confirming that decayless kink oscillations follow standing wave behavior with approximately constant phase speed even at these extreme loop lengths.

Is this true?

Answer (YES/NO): NO